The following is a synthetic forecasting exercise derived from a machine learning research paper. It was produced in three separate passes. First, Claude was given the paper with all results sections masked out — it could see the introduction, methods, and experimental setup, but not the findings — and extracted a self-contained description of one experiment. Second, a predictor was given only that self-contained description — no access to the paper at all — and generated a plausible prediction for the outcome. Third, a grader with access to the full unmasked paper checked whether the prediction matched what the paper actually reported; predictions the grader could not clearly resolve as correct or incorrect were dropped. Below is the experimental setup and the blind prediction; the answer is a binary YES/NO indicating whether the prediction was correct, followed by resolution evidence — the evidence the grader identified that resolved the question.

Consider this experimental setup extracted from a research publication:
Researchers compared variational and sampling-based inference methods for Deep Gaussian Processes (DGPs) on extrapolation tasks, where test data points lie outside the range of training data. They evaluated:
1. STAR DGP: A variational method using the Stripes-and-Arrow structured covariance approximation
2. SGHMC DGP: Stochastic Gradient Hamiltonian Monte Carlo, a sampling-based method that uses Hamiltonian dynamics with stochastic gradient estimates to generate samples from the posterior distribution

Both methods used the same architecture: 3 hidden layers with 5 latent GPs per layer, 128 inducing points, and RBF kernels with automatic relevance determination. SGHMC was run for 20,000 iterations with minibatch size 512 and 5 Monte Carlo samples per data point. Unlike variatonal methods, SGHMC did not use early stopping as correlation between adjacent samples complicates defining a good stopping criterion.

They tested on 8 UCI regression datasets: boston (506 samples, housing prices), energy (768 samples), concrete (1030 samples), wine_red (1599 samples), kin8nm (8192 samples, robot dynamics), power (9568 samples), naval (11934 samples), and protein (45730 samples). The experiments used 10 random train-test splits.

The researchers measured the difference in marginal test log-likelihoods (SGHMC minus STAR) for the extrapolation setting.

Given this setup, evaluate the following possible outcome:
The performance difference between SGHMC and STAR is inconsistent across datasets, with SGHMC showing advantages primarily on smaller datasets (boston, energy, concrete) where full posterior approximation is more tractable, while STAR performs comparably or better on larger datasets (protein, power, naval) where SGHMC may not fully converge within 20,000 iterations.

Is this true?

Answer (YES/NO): NO